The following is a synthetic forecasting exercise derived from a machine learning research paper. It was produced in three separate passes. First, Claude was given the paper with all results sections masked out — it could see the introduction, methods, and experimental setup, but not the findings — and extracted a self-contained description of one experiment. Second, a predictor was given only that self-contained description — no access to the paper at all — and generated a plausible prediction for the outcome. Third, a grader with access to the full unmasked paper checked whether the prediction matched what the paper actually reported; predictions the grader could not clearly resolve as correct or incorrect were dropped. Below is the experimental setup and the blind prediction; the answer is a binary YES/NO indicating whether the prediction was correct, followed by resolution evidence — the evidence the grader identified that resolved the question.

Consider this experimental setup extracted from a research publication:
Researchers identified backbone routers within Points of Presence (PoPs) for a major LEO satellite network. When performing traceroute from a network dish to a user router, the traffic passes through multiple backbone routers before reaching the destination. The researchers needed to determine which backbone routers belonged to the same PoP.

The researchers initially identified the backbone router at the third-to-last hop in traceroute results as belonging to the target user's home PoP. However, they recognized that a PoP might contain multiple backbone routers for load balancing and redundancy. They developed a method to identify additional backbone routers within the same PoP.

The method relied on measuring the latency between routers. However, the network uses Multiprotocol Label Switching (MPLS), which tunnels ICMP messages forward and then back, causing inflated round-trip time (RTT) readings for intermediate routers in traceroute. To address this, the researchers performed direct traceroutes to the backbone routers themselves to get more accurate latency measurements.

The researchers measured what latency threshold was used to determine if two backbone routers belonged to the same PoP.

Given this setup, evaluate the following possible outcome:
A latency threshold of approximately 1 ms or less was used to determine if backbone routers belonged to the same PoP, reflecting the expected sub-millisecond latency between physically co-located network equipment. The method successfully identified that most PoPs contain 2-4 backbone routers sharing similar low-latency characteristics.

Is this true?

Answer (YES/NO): NO